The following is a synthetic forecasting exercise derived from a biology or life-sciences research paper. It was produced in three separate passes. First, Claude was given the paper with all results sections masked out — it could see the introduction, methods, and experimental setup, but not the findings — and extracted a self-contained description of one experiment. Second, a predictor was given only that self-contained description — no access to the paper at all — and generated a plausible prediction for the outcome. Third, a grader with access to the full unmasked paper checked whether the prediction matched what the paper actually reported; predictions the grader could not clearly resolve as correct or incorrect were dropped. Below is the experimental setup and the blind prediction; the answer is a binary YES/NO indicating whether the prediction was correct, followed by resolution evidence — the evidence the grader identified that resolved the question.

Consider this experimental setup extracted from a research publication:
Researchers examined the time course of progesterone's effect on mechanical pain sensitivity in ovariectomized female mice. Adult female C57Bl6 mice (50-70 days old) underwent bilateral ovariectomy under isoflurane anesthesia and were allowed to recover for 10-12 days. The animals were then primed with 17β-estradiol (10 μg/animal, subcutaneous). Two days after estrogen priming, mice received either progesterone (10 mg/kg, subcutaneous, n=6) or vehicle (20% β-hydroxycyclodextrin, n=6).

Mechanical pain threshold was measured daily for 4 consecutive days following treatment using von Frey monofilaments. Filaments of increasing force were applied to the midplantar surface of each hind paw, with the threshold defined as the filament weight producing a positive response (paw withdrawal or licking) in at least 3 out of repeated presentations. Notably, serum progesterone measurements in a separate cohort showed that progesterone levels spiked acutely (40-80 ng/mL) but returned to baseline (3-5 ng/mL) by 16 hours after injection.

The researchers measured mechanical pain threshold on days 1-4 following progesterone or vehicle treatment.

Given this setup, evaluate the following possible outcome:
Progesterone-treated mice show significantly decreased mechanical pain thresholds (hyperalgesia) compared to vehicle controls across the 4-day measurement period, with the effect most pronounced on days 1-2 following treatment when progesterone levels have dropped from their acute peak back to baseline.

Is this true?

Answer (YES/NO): NO